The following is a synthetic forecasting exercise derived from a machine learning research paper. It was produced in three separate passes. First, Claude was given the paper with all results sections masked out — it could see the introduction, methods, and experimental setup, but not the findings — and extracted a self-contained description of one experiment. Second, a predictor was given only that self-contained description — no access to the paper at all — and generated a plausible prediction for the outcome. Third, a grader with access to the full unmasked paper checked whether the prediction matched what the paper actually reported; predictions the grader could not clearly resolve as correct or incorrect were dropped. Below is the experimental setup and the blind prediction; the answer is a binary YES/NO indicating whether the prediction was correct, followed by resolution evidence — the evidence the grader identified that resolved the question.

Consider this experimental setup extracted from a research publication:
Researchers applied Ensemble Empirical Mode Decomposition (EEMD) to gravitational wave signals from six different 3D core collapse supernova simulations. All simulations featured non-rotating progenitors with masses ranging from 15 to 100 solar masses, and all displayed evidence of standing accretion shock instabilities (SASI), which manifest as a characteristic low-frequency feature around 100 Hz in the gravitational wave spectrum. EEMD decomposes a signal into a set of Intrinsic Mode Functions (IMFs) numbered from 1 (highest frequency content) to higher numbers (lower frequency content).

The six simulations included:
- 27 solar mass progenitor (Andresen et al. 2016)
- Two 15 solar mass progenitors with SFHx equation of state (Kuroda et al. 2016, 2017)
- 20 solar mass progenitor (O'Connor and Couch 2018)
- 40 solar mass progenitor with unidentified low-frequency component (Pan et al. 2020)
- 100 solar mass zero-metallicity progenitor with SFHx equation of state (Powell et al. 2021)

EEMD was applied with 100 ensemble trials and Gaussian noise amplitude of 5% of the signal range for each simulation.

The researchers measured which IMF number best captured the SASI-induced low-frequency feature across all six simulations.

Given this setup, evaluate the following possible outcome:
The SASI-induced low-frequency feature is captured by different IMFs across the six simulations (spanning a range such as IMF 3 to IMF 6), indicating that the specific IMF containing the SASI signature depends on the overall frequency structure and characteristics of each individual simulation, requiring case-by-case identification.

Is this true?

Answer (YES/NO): YES